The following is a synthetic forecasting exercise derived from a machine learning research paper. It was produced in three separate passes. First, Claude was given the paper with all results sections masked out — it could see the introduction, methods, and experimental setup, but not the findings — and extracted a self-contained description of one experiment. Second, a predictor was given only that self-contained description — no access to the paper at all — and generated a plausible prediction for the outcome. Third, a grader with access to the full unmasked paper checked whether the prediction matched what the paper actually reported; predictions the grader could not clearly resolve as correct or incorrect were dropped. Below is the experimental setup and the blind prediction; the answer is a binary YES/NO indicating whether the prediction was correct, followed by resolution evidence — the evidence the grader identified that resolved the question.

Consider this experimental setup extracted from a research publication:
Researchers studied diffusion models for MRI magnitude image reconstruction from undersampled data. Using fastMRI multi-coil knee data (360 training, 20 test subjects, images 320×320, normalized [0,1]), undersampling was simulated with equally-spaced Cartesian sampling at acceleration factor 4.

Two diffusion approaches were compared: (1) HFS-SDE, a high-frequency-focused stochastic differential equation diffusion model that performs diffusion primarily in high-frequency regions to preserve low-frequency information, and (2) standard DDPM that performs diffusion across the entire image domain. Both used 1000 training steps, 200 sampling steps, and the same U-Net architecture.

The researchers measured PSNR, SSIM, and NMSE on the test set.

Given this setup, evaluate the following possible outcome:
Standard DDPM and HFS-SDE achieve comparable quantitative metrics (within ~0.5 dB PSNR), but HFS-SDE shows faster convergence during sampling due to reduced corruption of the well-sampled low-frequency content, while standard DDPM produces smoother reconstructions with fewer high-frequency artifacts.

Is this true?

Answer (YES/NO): NO